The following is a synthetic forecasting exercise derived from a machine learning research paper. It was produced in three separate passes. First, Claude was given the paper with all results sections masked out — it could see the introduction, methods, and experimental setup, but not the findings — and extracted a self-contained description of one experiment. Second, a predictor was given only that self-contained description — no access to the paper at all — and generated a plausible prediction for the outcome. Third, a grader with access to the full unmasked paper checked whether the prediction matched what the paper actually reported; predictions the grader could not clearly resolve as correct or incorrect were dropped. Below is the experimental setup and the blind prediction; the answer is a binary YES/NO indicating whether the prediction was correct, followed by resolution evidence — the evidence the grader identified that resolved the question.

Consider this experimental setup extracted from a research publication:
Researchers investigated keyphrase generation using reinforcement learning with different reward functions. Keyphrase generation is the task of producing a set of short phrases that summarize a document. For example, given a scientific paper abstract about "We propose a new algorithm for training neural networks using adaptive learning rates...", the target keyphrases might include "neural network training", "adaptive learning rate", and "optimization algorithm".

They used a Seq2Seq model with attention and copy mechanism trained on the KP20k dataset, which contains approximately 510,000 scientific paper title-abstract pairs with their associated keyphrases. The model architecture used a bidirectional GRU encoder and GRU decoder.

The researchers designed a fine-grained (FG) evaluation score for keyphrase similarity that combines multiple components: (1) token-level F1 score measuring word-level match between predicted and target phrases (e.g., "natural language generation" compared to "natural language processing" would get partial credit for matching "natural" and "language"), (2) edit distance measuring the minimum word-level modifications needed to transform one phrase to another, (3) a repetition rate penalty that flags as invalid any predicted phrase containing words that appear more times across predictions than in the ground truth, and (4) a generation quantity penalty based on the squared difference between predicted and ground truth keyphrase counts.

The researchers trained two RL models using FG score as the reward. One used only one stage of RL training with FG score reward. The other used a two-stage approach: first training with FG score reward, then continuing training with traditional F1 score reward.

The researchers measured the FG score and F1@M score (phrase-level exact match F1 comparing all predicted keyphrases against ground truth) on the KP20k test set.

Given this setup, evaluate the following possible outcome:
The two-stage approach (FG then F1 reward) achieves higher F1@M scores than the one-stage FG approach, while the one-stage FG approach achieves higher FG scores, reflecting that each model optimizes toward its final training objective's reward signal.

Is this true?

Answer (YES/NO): YES